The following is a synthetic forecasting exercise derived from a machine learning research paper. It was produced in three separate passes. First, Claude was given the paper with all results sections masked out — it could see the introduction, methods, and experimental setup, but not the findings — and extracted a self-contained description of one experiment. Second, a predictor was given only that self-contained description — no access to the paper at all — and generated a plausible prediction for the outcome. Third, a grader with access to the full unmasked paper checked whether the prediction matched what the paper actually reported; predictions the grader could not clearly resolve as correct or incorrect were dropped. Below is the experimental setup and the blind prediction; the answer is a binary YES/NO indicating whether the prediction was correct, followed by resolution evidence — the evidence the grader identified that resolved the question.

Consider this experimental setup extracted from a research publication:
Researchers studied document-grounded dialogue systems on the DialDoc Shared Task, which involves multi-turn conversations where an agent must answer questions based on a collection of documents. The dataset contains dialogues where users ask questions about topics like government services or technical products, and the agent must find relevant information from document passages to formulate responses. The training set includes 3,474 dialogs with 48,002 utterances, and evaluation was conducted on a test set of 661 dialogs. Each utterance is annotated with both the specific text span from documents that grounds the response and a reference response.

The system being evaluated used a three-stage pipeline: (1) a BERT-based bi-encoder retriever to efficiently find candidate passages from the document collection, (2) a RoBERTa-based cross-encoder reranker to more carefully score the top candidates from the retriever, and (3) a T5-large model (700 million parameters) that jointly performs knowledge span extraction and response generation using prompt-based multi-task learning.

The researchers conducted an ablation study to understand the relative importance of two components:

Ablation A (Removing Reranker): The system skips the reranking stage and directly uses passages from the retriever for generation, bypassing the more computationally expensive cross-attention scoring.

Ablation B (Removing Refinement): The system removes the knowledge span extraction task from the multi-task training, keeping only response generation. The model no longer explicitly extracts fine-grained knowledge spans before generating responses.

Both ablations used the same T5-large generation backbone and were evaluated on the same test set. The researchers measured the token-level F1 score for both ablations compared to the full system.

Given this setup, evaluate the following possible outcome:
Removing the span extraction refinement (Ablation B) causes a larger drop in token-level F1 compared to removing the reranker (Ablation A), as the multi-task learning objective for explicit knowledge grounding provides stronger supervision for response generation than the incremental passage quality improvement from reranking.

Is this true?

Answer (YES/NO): NO